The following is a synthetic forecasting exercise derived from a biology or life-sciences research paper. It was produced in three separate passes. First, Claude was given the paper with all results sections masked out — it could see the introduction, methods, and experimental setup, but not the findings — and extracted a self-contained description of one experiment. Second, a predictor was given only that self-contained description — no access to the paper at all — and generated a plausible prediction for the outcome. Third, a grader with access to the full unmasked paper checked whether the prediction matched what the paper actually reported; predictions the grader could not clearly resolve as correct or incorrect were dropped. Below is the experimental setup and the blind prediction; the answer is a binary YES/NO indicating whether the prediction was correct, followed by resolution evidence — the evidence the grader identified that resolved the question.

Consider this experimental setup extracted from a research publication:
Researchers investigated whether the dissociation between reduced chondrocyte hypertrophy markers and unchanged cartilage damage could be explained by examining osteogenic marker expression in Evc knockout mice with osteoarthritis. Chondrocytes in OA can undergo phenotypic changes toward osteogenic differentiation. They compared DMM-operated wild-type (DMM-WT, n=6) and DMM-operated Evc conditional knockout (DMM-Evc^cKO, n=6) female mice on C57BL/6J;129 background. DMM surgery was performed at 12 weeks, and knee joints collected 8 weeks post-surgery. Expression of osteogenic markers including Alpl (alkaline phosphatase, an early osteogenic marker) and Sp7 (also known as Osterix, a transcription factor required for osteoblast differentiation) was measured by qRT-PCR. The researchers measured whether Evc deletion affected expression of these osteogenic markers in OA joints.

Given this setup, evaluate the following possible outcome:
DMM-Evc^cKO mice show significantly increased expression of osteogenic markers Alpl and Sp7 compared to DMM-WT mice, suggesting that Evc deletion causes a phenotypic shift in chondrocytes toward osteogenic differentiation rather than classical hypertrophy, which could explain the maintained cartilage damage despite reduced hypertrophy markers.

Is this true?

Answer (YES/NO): NO